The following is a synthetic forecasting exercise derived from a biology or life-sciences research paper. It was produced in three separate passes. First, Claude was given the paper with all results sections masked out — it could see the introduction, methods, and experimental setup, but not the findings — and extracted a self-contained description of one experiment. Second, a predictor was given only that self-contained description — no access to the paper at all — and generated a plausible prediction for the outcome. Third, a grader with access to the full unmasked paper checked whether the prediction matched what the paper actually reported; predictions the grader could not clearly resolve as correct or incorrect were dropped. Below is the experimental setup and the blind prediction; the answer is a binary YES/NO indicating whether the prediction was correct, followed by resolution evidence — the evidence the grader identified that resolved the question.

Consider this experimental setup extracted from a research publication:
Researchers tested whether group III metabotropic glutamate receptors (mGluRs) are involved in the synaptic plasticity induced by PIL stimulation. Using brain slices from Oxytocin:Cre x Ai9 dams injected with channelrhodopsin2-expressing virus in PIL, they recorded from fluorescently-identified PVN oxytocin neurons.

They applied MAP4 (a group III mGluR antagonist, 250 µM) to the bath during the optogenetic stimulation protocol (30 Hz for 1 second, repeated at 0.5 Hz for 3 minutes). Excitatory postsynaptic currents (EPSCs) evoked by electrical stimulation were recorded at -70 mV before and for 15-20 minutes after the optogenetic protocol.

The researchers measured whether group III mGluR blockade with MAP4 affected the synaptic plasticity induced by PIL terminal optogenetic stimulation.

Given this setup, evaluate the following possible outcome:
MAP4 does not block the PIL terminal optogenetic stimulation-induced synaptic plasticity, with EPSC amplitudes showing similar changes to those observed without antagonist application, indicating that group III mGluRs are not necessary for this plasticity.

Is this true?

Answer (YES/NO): YES